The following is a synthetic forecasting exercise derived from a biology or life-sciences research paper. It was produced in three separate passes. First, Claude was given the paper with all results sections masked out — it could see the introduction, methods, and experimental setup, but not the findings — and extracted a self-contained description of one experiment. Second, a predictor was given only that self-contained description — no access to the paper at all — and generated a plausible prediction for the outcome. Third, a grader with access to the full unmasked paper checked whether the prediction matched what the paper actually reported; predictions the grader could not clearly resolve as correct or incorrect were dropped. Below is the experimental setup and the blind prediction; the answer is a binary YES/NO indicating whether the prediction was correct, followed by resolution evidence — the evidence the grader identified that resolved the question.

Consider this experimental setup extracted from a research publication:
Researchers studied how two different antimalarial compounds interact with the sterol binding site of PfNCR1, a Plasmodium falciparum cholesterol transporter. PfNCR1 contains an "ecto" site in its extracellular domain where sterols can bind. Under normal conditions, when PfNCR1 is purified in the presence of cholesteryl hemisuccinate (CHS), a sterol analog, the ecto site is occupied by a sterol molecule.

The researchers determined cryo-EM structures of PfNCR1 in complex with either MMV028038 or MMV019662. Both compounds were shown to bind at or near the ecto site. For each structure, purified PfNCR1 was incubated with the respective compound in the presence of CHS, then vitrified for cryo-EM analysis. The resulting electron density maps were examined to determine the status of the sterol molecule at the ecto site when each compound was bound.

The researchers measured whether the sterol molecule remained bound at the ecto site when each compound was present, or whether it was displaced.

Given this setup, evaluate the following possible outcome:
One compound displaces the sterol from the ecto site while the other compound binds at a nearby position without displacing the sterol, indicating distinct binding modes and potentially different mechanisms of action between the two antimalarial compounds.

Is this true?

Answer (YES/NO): YES